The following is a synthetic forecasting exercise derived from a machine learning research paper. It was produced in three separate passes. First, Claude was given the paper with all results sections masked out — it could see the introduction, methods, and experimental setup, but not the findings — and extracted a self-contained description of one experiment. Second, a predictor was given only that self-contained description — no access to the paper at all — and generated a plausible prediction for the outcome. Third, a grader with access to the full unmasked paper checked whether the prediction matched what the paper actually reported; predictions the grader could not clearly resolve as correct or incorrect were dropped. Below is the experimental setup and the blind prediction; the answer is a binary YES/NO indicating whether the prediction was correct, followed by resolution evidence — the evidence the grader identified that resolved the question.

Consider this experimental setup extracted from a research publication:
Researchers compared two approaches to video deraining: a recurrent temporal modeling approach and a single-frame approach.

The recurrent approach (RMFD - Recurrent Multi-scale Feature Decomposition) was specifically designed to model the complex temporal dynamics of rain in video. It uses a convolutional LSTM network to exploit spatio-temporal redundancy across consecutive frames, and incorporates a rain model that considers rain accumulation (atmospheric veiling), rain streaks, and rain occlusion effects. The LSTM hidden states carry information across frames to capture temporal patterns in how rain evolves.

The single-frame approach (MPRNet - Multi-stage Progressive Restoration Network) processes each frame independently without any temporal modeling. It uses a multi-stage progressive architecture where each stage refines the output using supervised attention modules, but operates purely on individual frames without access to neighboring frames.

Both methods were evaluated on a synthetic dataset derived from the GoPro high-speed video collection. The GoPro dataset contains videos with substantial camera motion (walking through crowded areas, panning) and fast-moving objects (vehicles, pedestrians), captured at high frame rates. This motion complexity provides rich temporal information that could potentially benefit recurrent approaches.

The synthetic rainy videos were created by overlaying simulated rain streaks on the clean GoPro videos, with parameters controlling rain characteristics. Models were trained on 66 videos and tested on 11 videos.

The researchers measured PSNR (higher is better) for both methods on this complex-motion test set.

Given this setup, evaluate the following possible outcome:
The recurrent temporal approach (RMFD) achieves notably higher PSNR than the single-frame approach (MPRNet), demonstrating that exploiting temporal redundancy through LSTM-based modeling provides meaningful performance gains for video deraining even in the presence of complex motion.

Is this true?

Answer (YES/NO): NO